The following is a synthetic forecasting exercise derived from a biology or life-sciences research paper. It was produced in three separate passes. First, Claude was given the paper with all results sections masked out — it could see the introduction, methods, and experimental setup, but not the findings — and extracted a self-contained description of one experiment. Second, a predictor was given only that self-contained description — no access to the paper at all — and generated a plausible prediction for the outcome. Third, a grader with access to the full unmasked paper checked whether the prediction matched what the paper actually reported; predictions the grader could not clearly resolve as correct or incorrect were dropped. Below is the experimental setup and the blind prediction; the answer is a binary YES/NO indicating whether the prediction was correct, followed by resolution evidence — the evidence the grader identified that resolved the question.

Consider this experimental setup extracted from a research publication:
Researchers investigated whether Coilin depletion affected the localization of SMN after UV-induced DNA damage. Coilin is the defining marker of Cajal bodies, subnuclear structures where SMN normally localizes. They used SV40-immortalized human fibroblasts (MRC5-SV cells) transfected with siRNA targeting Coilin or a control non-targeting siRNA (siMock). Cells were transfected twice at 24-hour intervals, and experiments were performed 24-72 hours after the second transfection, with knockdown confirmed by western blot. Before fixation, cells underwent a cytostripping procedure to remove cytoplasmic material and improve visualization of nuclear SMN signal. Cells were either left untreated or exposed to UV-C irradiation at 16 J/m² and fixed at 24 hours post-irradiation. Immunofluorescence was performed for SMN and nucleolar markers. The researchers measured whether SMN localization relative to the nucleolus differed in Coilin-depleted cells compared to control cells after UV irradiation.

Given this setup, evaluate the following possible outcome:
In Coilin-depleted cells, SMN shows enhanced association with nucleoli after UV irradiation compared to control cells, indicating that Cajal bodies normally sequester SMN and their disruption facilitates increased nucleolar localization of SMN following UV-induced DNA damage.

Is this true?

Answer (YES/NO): NO